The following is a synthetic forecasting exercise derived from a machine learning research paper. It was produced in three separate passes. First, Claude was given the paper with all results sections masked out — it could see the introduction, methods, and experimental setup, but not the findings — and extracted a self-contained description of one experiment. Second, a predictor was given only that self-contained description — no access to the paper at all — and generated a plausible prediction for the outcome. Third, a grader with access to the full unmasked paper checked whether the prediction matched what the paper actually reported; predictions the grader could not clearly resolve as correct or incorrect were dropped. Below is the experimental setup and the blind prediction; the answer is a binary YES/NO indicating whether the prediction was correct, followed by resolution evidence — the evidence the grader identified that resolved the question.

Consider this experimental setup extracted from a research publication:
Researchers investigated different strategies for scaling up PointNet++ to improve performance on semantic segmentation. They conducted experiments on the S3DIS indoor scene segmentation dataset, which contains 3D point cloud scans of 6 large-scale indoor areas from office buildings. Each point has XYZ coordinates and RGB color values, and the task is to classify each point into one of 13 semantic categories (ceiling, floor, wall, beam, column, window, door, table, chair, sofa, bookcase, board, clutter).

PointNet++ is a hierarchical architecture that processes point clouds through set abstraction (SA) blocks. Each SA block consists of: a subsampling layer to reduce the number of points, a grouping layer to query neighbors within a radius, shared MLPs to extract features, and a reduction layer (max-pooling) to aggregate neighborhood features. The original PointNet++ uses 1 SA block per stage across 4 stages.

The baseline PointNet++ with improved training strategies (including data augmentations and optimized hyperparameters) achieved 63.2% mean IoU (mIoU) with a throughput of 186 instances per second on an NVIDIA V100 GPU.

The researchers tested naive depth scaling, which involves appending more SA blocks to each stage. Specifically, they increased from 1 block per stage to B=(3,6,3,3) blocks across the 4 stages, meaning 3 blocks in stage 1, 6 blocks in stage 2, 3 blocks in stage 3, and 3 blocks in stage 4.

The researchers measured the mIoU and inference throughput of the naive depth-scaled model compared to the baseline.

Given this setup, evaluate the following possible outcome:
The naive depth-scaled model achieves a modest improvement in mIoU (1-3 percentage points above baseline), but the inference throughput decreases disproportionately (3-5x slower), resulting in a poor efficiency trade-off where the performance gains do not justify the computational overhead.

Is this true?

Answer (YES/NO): NO